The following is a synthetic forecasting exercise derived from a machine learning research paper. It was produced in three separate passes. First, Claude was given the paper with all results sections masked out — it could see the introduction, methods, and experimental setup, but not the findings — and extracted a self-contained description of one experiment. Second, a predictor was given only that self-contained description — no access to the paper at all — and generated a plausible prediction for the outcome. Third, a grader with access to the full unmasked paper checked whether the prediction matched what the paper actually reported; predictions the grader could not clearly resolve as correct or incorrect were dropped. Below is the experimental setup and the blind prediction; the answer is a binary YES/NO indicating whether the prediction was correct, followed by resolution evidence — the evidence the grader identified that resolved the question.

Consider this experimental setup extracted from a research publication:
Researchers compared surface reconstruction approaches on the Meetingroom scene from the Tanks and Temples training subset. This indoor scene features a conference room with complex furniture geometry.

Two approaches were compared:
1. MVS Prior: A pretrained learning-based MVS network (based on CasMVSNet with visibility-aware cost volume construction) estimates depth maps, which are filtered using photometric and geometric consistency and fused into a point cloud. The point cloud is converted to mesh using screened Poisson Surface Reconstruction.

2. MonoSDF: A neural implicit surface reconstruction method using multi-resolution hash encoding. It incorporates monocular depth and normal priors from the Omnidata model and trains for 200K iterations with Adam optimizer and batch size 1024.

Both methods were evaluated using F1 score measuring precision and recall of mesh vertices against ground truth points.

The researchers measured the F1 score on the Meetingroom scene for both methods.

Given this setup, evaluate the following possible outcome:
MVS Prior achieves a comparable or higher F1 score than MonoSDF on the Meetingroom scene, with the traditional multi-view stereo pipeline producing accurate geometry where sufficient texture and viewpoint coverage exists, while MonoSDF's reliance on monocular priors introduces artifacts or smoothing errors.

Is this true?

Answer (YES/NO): YES